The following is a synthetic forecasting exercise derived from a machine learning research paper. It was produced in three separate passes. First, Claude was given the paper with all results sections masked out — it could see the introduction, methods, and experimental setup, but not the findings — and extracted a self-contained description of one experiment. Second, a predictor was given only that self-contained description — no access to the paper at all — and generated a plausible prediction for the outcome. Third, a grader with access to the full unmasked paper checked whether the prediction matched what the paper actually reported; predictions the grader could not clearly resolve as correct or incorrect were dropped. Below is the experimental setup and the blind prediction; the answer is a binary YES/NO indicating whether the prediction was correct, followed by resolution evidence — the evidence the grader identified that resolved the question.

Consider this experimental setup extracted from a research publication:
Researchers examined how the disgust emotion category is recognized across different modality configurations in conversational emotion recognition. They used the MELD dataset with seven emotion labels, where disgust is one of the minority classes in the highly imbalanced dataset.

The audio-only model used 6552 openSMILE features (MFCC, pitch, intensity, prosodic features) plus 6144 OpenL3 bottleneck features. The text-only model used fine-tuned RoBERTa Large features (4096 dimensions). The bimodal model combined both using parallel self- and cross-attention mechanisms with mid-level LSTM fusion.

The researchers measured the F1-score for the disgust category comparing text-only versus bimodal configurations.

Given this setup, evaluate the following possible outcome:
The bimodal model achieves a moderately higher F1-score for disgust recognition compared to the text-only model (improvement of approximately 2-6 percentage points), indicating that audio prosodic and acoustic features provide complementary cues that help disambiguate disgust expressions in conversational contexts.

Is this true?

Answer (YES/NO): NO